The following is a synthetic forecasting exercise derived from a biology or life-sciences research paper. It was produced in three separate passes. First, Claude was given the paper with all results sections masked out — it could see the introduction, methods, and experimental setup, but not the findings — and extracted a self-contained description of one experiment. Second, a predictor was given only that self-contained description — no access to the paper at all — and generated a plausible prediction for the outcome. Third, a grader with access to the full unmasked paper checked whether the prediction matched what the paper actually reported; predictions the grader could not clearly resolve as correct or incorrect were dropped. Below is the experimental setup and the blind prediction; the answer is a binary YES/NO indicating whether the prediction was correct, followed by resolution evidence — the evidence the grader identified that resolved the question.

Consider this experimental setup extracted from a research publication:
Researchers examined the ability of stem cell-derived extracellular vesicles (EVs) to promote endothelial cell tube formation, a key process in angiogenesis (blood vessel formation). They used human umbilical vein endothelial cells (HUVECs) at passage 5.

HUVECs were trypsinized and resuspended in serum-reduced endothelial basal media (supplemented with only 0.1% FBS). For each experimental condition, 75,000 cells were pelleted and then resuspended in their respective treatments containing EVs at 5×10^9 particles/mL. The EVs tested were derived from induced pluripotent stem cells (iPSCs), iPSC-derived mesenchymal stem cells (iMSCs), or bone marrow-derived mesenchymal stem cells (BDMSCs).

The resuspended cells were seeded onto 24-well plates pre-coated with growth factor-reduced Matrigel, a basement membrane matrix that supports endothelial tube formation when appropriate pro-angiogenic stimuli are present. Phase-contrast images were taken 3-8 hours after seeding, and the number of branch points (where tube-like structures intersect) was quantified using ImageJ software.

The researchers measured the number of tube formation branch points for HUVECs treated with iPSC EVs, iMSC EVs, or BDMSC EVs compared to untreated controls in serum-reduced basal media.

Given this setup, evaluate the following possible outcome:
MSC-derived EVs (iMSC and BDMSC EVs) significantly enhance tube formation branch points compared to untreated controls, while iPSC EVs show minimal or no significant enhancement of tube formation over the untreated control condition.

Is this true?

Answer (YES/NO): NO